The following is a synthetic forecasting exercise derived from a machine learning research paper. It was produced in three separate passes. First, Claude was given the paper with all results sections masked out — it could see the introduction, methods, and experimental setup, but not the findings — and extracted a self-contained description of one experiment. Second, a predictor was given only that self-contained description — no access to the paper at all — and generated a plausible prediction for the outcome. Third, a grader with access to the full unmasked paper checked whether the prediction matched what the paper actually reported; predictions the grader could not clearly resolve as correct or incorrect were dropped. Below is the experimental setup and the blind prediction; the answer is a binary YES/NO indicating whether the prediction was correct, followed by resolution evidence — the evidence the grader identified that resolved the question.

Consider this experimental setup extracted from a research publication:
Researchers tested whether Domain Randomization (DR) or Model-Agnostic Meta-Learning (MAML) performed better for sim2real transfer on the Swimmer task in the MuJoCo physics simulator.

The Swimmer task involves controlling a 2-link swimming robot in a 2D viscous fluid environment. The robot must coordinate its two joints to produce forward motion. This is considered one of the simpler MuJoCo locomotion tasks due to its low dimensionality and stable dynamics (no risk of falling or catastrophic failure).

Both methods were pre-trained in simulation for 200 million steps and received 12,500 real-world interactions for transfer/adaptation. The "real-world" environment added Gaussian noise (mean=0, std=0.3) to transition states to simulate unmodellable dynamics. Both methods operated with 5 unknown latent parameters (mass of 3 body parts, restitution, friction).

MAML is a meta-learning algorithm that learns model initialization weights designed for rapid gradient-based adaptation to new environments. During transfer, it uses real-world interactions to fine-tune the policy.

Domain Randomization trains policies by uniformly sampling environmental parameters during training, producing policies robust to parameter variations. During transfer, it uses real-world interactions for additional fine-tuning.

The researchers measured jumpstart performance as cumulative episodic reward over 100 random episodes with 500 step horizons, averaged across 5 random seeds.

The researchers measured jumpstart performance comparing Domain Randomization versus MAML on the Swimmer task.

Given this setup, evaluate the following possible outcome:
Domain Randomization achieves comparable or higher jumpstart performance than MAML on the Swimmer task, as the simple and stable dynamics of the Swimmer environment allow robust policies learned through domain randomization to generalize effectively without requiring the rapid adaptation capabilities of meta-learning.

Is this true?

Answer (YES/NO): YES